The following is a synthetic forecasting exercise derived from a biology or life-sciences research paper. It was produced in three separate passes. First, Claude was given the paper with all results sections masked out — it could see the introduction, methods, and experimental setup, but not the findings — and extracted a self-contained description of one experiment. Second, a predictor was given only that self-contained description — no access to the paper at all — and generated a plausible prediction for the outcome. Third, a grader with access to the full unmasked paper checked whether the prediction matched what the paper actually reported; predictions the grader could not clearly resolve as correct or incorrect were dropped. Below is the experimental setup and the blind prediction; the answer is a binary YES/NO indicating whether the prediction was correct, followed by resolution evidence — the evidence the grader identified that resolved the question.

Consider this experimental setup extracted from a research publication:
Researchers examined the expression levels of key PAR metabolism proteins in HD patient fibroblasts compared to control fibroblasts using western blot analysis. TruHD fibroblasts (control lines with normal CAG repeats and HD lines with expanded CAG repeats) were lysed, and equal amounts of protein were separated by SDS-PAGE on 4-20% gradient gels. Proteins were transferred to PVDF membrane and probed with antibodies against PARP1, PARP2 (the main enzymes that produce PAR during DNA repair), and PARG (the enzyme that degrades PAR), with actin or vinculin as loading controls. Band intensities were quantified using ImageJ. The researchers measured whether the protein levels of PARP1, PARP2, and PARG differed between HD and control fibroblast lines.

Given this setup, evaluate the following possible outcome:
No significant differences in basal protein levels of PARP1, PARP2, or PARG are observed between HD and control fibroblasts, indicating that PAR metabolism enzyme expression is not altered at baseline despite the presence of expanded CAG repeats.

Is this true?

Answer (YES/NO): YES